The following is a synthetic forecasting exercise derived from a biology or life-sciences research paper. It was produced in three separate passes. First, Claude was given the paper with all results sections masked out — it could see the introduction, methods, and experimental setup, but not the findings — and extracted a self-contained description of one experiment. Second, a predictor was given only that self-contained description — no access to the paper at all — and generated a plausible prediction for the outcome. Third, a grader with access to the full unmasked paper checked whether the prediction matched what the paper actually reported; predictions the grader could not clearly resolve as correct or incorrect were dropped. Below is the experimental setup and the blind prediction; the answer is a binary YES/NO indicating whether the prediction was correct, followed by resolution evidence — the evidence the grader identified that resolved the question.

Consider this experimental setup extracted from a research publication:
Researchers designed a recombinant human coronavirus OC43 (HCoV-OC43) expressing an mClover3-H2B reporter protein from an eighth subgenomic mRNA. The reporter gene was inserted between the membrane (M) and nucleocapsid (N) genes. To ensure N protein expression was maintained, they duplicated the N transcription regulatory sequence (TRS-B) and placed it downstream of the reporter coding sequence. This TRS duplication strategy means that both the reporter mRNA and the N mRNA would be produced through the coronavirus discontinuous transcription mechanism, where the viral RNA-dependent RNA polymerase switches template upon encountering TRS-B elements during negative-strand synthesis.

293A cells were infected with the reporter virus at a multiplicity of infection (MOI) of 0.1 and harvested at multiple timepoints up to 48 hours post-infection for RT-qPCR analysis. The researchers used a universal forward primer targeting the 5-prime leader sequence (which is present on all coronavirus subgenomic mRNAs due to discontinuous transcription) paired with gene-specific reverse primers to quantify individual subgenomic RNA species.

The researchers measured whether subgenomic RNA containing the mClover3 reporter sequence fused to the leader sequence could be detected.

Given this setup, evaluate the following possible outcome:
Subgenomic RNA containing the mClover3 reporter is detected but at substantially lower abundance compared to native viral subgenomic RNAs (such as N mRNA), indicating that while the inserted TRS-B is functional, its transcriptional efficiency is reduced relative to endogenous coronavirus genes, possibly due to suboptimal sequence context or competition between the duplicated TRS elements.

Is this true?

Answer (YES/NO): YES